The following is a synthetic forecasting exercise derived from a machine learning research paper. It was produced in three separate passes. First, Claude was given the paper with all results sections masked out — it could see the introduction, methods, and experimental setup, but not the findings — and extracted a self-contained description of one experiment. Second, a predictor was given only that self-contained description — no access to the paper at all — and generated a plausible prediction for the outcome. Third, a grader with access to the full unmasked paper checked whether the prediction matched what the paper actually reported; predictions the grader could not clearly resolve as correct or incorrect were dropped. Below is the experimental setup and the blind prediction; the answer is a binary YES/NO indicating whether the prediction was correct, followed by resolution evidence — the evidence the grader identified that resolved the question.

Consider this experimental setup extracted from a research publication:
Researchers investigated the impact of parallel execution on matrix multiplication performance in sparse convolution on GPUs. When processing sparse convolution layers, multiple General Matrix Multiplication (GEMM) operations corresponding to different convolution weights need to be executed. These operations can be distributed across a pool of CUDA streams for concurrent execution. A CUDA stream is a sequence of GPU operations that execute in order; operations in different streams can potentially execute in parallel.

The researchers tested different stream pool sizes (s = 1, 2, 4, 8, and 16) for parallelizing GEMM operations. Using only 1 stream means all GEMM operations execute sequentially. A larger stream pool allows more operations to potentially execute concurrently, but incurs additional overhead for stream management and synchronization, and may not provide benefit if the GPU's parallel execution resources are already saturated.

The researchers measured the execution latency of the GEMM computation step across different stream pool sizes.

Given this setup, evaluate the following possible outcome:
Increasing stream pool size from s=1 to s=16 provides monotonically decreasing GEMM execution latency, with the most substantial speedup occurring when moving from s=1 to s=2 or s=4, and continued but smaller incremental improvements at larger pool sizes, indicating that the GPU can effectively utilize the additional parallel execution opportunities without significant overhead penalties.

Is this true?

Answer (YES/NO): NO